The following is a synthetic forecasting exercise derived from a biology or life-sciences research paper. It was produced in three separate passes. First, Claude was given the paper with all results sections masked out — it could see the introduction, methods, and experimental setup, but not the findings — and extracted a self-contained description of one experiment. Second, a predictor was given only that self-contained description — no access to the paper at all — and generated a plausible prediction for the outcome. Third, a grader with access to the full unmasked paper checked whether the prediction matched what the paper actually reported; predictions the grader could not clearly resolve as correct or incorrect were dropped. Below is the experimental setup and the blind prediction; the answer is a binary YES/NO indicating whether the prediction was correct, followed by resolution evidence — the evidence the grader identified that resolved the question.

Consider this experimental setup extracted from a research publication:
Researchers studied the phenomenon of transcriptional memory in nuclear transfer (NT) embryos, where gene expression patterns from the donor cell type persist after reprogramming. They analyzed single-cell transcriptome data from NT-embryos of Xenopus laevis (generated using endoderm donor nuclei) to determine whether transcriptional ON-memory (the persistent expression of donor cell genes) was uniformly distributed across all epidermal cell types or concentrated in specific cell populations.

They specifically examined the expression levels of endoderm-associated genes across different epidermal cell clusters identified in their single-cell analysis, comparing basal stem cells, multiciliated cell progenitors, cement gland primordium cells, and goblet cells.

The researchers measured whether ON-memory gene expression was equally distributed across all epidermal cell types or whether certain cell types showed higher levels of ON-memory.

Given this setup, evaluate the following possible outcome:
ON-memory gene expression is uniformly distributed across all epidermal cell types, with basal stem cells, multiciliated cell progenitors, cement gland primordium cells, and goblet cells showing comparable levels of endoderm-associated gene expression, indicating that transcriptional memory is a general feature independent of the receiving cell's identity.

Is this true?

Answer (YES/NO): NO